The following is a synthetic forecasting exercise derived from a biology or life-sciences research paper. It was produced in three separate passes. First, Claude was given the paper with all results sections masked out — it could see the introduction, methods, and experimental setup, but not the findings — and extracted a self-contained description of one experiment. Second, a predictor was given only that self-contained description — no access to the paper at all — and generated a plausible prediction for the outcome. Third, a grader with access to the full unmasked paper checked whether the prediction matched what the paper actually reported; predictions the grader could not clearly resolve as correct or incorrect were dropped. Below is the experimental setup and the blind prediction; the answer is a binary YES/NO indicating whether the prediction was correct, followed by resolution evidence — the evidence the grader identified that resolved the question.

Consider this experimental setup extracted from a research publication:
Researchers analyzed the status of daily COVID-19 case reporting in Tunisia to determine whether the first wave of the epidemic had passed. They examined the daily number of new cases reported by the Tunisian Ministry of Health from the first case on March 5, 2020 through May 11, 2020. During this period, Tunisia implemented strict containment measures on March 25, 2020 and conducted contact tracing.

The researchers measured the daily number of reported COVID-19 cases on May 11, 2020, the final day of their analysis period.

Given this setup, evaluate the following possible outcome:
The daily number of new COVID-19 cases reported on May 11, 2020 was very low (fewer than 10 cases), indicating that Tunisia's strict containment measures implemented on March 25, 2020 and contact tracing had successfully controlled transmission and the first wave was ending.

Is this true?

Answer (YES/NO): YES